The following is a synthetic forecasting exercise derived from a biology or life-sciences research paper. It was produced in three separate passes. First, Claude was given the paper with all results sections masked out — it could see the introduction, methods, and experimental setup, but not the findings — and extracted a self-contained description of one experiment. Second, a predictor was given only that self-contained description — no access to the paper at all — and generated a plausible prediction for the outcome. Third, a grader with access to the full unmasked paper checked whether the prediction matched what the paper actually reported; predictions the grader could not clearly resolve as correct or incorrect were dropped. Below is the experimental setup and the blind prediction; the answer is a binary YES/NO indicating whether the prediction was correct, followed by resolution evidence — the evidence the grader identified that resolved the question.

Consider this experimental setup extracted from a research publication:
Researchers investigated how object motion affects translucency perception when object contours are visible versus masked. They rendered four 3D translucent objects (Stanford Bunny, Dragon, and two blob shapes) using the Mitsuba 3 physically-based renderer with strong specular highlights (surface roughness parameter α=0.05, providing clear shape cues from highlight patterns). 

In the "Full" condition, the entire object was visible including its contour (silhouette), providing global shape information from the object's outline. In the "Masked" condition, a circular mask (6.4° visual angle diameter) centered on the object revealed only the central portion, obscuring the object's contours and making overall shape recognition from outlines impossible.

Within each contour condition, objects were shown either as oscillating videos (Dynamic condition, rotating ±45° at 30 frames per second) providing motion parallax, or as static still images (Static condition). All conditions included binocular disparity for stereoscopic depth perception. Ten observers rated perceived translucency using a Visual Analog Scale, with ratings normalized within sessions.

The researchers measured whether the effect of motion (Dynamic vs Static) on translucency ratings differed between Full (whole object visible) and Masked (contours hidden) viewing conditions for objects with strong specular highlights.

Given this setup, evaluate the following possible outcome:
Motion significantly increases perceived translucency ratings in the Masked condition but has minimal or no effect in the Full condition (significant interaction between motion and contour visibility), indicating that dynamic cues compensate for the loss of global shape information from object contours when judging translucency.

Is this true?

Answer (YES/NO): NO